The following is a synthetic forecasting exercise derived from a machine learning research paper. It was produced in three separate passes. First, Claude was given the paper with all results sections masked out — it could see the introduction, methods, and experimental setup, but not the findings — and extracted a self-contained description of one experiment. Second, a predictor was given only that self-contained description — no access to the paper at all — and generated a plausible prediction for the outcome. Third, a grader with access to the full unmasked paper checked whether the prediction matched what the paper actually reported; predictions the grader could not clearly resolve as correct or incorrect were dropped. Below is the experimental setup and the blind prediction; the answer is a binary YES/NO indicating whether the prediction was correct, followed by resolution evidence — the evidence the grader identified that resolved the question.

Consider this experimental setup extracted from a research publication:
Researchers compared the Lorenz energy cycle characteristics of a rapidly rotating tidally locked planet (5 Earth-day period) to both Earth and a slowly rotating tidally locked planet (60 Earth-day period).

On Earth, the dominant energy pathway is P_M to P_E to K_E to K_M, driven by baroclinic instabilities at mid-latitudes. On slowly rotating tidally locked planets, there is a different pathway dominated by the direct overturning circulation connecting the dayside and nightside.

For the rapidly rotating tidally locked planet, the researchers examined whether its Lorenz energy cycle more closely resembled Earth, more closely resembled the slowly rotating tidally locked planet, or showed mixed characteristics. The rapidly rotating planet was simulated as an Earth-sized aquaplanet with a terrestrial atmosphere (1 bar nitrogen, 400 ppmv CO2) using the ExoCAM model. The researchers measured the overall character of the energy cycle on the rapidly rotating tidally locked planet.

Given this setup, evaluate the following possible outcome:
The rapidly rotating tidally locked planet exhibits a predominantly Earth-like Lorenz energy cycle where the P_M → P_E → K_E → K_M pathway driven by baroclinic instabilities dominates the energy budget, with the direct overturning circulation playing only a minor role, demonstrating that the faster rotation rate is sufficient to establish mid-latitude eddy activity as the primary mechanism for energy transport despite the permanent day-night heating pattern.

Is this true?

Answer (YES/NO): NO